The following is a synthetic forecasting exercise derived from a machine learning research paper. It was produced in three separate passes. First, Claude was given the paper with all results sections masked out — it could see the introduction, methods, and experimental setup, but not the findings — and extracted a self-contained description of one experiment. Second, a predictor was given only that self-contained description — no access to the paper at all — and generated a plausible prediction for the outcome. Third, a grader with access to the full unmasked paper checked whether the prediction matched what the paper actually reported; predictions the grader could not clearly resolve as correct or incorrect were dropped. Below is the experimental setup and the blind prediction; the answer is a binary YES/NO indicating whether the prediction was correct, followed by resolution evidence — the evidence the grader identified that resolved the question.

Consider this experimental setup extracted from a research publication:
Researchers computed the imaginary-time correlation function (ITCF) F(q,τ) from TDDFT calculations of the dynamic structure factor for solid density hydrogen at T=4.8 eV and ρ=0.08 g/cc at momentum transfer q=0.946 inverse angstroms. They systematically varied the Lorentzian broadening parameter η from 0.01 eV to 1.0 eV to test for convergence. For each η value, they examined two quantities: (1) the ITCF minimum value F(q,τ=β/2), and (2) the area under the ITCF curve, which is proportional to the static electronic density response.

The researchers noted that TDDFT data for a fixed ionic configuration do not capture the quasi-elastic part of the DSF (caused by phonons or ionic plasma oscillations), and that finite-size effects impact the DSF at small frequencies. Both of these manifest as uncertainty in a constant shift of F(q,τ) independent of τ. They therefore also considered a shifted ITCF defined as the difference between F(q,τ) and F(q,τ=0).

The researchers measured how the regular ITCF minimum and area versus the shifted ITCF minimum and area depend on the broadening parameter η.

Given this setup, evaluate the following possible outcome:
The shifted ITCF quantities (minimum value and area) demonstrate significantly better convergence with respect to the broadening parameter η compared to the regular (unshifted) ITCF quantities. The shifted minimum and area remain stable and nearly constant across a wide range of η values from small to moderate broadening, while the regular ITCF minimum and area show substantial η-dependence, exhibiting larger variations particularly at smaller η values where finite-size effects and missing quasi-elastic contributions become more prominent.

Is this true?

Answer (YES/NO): NO